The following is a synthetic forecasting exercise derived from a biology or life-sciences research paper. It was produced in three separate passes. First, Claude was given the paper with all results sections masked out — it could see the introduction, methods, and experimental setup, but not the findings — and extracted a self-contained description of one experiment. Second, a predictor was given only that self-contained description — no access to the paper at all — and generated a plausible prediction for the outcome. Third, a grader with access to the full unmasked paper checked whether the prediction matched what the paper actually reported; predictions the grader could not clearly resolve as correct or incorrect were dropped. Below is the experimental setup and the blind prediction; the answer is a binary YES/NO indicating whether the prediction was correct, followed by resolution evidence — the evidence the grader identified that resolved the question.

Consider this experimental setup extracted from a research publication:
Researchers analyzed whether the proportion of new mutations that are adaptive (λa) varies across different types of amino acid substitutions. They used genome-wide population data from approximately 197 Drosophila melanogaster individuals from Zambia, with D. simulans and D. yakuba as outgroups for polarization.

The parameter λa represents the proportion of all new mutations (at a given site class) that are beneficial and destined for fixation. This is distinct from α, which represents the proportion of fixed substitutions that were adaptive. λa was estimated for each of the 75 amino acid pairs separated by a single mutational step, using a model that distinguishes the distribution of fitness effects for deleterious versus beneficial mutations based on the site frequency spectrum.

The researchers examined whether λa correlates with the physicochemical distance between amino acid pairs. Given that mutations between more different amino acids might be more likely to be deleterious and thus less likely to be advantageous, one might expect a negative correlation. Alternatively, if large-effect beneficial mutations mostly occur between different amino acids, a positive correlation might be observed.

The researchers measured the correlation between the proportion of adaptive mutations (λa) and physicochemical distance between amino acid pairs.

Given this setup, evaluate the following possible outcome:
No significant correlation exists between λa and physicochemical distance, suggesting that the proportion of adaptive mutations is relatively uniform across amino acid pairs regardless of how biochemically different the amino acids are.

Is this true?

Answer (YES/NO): NO